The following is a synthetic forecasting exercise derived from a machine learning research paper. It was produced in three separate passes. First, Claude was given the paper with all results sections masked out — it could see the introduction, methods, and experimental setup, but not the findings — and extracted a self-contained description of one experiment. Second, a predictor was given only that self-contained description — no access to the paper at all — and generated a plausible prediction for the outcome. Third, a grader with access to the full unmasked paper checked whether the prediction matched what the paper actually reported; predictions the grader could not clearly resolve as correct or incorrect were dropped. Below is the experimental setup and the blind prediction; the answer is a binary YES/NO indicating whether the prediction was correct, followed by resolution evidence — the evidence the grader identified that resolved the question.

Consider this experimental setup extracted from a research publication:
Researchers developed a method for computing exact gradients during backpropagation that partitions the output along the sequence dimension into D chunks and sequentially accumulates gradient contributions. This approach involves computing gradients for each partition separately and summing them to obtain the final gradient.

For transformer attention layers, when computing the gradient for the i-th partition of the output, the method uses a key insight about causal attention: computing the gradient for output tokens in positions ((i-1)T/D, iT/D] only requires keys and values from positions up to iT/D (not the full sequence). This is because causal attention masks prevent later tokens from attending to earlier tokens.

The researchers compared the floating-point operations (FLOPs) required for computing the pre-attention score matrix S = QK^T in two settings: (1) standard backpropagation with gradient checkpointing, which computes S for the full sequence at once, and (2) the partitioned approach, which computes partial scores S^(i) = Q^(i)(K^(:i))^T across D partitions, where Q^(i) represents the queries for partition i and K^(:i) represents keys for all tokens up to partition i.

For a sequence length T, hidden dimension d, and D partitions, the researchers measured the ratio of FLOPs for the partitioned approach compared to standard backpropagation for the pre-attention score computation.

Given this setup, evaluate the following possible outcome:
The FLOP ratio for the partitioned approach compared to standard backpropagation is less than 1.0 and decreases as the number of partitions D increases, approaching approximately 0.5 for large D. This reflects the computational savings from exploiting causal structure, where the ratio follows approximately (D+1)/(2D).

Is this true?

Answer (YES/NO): YES